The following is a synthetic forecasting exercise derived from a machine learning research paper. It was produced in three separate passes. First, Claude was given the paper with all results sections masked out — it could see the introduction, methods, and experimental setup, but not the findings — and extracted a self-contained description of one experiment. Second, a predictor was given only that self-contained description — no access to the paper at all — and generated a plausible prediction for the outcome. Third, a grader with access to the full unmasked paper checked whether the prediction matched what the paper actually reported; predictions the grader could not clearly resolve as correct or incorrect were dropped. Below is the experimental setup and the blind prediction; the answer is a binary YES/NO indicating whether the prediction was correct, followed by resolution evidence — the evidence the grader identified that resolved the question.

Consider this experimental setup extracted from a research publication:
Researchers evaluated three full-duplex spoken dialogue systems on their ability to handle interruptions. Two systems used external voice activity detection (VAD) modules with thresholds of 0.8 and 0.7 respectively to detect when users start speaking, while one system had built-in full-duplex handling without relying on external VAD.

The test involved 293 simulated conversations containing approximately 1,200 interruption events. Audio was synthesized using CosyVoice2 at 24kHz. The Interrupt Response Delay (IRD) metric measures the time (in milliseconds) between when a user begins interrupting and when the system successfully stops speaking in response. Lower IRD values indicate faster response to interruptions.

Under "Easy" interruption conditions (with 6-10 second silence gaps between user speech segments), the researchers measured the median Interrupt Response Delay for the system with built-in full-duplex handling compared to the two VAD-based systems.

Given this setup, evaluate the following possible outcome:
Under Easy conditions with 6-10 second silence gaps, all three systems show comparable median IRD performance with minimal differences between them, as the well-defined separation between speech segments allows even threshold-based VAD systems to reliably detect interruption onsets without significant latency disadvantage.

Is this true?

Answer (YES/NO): NO